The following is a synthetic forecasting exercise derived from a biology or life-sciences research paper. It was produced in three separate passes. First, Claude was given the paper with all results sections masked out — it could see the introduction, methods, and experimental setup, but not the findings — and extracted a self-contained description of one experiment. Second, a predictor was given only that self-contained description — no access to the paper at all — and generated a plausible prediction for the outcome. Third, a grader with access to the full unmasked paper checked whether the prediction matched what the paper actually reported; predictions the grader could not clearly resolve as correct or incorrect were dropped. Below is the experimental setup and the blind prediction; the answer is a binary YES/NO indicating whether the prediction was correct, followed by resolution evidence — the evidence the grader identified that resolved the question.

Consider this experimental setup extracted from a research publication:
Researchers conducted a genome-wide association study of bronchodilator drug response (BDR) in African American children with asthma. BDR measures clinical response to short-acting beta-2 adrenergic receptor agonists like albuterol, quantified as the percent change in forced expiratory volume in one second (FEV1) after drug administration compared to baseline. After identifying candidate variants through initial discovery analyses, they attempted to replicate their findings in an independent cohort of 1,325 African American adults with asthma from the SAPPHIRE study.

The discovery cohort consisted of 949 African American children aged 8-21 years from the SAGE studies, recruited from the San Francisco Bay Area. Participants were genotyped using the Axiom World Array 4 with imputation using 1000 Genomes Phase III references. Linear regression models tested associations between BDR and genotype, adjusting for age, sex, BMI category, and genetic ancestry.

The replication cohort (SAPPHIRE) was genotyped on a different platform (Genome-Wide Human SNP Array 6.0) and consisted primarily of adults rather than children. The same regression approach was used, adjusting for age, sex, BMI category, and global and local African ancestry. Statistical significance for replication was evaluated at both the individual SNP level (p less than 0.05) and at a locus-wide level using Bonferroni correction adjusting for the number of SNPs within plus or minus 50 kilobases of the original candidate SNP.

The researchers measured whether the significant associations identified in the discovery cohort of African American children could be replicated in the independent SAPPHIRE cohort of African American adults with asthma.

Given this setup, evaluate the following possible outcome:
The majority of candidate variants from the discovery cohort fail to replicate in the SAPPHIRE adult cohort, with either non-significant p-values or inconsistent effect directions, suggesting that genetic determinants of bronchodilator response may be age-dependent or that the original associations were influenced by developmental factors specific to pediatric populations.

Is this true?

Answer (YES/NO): YES